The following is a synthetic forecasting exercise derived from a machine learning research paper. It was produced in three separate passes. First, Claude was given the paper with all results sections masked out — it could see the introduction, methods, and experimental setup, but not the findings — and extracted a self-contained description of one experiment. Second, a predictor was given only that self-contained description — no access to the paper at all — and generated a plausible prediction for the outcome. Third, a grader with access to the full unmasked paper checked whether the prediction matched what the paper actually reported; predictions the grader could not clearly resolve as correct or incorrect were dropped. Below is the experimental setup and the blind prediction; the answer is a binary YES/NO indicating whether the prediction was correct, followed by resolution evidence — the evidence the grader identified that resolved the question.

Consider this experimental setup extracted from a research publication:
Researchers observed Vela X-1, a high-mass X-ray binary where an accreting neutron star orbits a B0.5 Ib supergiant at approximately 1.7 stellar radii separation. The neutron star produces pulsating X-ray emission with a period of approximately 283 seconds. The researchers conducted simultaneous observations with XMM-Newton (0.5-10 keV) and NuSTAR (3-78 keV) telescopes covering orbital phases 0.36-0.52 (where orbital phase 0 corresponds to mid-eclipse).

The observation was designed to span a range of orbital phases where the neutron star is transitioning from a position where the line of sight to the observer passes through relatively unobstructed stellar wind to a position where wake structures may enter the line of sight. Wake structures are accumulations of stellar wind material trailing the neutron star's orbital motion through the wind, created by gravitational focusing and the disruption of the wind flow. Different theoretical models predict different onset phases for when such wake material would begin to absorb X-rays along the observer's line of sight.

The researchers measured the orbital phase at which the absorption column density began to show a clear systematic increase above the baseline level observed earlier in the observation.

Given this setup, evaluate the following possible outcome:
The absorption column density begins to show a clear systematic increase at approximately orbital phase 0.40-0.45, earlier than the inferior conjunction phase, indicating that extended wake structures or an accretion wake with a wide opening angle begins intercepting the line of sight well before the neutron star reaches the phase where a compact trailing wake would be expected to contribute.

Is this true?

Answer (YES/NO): YES